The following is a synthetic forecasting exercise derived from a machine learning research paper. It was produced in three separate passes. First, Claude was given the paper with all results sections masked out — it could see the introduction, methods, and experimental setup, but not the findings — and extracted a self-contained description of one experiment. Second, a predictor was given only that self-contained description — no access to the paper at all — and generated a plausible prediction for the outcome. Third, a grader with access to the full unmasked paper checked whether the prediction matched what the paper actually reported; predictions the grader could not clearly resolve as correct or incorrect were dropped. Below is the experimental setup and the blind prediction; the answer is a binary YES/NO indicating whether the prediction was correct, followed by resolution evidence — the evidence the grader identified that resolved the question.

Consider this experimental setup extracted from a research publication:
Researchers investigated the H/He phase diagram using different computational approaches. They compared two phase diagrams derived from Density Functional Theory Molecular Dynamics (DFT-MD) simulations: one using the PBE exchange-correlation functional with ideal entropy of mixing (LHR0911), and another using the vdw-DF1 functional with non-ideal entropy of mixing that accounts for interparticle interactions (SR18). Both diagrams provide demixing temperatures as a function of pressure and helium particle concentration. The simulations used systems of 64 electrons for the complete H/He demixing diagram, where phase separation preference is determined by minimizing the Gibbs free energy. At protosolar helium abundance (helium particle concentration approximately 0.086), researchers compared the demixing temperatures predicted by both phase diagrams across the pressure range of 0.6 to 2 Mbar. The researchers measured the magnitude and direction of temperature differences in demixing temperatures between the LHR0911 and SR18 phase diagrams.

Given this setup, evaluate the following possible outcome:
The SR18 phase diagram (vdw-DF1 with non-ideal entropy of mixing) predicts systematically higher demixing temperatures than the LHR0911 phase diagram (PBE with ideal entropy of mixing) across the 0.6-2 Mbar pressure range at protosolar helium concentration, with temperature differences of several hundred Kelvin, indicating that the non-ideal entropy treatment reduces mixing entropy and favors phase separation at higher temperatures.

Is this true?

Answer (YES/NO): NO